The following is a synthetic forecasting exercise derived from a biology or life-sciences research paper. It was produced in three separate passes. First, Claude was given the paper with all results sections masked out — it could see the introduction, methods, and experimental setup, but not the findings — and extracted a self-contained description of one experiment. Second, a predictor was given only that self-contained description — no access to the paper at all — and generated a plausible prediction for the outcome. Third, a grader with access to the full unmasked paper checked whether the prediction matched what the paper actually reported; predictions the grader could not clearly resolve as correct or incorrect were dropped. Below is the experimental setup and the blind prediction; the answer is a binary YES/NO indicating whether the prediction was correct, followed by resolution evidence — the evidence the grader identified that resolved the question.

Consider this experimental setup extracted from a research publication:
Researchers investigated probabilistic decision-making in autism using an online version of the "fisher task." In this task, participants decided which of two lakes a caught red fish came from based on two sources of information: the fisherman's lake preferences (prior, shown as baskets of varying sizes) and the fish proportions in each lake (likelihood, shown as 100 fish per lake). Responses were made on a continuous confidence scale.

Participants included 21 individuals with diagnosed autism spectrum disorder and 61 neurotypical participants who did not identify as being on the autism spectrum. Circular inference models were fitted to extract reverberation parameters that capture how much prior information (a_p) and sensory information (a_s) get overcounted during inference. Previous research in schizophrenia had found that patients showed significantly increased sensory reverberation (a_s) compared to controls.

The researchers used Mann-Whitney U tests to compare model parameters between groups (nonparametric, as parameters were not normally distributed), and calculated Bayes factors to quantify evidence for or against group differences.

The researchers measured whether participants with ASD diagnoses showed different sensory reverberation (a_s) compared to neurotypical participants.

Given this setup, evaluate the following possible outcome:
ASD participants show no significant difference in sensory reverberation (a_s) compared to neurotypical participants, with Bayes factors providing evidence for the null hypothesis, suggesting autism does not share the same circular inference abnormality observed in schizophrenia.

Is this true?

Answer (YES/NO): YES